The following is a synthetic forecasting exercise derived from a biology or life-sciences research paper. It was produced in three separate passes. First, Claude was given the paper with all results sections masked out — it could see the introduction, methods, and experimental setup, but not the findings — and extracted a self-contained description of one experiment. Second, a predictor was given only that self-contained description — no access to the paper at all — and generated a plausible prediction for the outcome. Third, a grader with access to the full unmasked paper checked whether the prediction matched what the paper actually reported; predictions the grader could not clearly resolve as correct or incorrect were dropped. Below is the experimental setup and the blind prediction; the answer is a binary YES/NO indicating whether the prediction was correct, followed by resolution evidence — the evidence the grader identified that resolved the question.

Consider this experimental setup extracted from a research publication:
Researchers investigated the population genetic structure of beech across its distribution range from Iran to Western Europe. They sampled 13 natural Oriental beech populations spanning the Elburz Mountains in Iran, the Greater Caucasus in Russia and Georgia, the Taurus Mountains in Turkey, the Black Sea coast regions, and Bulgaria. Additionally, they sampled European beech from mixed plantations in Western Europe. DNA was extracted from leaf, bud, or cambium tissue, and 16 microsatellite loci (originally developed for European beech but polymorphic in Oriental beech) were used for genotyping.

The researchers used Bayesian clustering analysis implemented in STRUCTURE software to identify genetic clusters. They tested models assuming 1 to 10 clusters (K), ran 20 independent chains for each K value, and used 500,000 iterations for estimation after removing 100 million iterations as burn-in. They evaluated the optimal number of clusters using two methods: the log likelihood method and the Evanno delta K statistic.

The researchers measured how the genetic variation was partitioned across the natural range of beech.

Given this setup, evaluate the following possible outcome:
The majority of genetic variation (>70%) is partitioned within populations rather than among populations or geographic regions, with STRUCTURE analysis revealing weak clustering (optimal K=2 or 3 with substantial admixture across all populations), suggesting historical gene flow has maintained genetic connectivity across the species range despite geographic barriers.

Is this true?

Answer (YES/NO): NO